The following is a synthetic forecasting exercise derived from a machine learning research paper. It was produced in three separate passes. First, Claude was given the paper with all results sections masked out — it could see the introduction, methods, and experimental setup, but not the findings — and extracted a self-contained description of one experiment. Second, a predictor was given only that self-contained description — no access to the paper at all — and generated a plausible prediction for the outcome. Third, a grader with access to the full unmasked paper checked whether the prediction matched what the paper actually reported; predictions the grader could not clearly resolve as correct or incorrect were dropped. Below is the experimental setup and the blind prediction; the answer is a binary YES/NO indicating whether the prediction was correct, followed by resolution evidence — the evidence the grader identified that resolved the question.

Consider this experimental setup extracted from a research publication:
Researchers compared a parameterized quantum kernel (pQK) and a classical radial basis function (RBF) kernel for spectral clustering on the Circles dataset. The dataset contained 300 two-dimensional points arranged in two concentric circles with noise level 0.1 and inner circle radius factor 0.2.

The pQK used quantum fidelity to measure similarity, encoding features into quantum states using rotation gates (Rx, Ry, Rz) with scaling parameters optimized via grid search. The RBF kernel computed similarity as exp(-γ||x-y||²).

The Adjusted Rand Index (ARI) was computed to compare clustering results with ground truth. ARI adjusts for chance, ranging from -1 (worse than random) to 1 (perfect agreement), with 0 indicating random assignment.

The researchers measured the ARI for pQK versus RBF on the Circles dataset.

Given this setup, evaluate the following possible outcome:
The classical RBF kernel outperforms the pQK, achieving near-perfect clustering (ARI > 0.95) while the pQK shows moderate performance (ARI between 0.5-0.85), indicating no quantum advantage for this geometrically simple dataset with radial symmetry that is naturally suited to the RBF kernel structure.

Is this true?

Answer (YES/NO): YES